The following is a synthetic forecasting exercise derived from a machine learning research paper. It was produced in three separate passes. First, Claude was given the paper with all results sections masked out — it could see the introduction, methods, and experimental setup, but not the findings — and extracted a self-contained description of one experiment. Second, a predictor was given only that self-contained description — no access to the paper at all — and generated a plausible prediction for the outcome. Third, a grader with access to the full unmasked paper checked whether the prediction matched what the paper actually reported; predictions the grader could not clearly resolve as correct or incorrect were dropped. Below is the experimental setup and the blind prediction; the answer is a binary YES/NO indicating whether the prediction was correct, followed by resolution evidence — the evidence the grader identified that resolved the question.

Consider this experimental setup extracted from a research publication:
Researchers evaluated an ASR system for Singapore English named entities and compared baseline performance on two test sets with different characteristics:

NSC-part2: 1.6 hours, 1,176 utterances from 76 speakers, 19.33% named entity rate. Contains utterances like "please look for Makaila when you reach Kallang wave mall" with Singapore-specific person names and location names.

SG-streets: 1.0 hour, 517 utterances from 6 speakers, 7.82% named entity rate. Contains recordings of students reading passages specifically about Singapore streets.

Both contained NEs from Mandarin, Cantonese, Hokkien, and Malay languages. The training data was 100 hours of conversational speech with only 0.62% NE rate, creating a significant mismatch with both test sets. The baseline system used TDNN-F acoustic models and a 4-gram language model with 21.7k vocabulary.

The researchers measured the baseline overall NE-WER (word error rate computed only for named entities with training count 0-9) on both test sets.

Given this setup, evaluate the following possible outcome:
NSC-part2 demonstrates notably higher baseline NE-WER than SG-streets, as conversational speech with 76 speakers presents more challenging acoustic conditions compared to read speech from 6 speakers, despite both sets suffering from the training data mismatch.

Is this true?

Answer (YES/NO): NO